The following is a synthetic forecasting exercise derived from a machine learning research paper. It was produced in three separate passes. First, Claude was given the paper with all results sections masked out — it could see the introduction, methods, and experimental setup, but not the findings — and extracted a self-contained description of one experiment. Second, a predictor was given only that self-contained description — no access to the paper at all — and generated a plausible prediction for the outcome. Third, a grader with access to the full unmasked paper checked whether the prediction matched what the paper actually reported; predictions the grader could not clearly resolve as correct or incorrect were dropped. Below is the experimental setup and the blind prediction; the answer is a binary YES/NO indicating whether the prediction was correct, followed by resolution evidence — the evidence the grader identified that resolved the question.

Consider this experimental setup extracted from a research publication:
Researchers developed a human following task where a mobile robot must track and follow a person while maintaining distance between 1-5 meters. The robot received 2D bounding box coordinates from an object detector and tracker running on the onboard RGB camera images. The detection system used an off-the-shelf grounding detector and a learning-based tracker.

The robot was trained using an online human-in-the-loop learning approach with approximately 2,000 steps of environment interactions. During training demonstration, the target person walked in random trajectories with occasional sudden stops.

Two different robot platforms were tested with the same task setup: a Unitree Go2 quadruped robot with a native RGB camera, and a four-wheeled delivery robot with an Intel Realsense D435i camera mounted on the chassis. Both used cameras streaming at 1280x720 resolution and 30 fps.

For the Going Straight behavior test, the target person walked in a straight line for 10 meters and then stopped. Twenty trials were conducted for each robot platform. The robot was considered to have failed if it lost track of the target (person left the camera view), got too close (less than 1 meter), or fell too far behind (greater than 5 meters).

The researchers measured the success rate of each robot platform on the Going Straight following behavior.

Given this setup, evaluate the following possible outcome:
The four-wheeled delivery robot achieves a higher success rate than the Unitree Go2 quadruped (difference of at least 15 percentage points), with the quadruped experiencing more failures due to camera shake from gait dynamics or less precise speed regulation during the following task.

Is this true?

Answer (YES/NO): NO